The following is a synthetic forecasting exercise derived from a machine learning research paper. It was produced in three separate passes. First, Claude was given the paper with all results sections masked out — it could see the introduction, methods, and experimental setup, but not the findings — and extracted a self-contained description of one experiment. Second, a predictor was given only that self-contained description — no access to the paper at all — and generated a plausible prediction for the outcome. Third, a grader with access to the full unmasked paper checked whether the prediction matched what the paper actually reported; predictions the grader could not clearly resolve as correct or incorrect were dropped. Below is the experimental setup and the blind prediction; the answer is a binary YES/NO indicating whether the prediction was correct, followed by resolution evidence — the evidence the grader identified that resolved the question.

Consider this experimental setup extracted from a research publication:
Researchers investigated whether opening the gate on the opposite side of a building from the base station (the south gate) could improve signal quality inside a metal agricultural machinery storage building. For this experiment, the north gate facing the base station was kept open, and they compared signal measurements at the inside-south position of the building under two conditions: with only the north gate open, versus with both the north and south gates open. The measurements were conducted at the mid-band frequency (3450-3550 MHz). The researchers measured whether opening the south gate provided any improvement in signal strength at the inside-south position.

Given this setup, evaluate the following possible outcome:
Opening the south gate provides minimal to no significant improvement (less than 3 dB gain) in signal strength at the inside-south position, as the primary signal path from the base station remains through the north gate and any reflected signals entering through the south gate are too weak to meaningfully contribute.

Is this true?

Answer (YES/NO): YES